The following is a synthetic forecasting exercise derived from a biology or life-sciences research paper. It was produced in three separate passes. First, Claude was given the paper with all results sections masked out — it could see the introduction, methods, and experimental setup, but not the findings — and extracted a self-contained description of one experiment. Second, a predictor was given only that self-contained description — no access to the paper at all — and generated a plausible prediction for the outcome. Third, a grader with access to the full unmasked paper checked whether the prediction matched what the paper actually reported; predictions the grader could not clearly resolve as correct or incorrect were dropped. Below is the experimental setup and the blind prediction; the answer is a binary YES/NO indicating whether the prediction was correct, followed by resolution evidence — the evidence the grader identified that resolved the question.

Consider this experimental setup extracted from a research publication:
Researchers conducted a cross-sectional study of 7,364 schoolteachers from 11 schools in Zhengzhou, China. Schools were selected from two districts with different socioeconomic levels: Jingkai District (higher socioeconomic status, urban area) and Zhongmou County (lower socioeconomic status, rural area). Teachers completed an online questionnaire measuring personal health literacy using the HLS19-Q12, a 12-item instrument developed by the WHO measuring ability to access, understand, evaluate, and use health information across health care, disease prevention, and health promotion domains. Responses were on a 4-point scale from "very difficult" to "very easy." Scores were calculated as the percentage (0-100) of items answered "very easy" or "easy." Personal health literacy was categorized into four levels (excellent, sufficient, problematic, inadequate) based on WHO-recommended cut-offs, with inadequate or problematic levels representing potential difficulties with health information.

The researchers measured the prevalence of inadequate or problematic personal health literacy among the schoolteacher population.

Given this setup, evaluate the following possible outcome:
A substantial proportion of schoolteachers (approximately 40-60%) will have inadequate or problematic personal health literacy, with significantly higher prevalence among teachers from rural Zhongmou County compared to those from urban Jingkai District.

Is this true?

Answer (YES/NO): NO